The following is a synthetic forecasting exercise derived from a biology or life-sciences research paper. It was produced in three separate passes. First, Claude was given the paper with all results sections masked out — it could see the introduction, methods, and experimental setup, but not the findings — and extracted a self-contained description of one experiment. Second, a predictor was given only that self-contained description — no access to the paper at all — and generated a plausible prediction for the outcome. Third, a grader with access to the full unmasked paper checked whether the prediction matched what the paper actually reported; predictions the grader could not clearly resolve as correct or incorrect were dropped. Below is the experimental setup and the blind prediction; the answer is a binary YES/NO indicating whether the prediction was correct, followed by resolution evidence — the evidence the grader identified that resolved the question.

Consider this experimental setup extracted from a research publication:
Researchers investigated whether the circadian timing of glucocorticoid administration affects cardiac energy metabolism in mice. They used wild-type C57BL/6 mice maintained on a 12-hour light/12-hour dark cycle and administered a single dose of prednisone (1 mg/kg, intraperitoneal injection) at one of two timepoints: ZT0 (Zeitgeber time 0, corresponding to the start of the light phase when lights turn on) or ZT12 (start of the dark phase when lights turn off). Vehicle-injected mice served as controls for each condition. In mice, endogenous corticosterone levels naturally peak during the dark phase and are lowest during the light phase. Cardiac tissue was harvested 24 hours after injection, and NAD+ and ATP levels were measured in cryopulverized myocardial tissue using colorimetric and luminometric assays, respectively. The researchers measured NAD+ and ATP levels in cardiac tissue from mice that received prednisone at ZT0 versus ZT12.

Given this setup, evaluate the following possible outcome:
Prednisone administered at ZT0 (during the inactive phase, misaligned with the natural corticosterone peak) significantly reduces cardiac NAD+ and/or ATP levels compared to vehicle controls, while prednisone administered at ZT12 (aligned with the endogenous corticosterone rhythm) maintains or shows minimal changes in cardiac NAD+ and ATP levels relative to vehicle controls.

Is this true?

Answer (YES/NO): NO